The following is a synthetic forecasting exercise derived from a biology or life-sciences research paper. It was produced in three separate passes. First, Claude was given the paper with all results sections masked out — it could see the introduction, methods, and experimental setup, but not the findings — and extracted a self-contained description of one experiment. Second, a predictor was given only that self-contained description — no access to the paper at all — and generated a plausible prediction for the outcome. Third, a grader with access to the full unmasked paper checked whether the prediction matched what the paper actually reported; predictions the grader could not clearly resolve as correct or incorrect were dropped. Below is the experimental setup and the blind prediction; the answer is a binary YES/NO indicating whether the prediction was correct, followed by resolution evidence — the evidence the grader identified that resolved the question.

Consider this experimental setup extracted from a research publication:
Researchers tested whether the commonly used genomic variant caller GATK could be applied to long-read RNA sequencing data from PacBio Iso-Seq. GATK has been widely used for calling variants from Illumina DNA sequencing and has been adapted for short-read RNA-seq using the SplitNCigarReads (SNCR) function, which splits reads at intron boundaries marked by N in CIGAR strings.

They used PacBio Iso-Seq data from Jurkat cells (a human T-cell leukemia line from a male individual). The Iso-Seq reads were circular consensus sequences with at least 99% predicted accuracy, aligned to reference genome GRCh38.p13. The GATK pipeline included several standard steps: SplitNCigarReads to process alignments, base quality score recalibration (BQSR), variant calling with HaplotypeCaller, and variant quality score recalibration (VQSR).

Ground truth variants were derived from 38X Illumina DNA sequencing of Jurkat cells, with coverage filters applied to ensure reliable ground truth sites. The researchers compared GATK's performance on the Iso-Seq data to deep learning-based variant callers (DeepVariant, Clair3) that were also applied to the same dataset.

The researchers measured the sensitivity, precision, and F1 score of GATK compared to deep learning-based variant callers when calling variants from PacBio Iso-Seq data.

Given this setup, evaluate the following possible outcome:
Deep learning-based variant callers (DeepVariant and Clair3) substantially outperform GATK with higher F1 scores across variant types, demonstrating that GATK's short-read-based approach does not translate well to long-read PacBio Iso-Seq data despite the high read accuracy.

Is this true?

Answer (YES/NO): NO